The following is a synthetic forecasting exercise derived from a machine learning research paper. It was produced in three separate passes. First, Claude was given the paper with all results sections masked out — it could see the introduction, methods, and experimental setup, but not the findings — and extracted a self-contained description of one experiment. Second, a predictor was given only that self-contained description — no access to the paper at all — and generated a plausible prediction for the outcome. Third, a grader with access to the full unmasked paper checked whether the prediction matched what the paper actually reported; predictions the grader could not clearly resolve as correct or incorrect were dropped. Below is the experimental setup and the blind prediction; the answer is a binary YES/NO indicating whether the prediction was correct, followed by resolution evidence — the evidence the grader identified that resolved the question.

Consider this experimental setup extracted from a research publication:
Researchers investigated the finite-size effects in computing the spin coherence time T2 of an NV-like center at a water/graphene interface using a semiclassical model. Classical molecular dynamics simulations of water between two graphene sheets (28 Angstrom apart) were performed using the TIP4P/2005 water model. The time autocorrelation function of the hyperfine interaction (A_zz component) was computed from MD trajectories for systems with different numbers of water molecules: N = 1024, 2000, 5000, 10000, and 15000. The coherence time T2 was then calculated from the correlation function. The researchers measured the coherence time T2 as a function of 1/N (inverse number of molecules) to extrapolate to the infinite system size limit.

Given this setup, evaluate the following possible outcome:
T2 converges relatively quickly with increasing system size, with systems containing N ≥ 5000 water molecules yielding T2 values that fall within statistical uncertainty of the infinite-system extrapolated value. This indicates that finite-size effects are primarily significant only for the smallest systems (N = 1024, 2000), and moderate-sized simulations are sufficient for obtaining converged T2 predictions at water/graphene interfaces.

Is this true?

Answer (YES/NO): NO